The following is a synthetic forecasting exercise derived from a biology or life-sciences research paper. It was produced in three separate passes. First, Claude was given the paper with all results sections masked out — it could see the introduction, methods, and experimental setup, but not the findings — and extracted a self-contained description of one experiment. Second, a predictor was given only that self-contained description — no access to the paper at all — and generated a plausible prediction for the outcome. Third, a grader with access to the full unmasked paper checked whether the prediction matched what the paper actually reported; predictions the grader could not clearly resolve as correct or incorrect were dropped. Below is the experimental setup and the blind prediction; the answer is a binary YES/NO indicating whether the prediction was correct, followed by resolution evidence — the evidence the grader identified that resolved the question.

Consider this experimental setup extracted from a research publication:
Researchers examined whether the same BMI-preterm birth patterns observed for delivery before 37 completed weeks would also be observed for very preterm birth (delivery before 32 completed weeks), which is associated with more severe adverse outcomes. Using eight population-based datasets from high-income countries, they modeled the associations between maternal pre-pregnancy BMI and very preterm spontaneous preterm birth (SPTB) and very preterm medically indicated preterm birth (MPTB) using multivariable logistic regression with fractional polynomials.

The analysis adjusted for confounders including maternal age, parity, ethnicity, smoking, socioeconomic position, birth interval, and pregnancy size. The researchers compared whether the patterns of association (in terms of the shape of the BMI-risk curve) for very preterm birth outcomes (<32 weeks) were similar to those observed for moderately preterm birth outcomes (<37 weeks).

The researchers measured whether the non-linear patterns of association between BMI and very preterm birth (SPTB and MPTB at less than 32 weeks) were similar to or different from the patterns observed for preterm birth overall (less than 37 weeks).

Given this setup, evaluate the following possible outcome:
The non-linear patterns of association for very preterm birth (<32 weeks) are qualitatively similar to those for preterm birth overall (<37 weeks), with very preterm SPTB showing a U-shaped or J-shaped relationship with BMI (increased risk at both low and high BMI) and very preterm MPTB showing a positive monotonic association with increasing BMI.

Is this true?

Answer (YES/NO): NO